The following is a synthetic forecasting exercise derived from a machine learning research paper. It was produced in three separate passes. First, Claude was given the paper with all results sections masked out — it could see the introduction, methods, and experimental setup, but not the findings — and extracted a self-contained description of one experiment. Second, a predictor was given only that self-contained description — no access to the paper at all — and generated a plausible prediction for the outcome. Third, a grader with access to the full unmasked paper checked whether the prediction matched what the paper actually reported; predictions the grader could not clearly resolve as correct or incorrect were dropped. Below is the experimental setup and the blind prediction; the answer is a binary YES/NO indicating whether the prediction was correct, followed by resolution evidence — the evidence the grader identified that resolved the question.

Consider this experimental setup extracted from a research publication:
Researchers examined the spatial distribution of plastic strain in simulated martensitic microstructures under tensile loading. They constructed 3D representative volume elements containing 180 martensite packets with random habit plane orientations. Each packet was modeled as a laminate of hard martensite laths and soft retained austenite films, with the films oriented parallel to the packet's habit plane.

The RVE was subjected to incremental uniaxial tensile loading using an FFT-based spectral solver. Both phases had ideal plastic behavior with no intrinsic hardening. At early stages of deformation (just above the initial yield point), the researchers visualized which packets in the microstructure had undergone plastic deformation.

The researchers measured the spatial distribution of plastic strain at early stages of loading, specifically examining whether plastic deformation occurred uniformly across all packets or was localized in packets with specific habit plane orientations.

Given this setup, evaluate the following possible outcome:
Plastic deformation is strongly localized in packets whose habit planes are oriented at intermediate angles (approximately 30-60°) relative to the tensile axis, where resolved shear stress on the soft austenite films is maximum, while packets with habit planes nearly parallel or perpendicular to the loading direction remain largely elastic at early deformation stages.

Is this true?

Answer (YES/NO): YES